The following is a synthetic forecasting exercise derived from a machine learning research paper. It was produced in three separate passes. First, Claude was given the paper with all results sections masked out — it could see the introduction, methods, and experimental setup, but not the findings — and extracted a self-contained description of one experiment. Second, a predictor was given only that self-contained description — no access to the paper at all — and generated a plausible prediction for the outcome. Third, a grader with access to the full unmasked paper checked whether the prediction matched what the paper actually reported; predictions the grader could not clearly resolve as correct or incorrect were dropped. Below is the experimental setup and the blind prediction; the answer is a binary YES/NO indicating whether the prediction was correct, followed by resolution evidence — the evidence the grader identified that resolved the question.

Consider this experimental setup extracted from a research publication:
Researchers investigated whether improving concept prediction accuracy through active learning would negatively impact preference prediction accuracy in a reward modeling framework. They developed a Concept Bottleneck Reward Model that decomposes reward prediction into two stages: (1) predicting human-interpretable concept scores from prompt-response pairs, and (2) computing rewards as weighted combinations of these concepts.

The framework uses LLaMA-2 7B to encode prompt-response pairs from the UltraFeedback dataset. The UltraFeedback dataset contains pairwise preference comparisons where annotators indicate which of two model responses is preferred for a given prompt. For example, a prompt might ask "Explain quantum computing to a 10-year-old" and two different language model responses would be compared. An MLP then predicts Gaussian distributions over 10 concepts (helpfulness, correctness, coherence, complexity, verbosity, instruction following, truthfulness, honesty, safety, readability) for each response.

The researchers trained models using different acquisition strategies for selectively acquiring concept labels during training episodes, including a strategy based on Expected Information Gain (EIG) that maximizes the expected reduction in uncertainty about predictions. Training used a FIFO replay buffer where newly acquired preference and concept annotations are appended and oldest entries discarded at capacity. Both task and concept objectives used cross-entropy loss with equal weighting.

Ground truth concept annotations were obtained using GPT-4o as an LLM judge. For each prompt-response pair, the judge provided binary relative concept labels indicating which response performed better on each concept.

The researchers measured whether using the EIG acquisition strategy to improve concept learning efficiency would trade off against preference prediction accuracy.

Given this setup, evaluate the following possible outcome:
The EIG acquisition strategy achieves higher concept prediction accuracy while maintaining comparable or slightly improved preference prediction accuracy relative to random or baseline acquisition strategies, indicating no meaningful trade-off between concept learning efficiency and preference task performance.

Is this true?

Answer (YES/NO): YES